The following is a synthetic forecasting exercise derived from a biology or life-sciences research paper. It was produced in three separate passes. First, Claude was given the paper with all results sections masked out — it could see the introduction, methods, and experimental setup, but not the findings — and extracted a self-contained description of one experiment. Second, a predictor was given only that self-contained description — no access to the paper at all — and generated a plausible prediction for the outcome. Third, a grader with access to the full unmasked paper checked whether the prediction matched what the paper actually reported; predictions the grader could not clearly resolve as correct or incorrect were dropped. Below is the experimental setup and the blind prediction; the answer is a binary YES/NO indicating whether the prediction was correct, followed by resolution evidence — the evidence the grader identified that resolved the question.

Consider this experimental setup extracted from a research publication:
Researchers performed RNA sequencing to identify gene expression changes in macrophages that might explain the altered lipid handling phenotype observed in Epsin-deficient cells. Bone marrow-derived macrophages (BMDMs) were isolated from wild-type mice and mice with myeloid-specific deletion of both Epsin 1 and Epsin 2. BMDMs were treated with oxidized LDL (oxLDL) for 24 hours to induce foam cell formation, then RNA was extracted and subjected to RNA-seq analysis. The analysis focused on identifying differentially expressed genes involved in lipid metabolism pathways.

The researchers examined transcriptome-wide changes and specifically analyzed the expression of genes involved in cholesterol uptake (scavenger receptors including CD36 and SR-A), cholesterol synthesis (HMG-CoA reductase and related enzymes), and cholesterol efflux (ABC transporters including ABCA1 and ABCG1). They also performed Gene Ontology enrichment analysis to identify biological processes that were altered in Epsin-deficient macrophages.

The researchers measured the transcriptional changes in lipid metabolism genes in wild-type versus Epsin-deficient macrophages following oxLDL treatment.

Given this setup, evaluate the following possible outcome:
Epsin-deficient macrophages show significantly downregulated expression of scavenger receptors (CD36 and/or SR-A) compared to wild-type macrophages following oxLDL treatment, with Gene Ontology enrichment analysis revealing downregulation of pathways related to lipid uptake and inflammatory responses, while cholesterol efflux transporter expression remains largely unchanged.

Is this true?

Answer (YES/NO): NO